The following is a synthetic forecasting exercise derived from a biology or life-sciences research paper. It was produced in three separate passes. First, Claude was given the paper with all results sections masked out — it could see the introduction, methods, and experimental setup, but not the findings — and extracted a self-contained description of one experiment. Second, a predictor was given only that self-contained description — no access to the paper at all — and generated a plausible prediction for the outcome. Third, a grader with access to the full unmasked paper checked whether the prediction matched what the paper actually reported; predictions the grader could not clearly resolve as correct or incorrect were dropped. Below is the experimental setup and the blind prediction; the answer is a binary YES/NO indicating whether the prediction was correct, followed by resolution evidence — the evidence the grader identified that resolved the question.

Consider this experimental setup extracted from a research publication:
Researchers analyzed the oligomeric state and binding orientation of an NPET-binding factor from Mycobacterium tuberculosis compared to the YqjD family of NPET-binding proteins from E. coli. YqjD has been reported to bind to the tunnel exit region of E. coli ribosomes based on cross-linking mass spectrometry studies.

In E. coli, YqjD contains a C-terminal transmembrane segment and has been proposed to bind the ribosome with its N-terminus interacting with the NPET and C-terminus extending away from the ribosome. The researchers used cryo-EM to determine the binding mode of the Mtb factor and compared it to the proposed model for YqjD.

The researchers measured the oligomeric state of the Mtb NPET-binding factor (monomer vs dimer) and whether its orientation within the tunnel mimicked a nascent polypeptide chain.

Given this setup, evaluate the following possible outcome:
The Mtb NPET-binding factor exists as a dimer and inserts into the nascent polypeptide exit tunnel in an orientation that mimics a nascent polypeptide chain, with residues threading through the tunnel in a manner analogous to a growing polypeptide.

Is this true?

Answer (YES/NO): NO